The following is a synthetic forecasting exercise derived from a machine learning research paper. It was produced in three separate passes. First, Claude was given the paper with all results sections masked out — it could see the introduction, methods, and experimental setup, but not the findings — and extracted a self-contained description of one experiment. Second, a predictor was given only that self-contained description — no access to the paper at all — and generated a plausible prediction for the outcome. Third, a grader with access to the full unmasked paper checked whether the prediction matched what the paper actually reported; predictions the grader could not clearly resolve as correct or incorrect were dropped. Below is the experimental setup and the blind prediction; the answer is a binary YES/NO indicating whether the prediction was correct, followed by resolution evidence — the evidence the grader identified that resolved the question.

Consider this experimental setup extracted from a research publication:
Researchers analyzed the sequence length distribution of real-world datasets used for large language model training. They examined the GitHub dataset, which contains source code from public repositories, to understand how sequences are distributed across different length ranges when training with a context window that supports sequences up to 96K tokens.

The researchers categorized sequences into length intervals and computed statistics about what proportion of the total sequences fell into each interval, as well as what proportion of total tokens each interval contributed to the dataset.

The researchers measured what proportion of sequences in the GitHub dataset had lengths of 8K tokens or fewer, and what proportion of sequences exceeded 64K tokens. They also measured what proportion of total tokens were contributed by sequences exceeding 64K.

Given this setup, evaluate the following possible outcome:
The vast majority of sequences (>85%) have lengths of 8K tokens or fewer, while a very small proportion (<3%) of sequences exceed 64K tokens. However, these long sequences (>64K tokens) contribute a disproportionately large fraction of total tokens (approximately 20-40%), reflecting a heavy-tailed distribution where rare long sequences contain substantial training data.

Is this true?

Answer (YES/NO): YES